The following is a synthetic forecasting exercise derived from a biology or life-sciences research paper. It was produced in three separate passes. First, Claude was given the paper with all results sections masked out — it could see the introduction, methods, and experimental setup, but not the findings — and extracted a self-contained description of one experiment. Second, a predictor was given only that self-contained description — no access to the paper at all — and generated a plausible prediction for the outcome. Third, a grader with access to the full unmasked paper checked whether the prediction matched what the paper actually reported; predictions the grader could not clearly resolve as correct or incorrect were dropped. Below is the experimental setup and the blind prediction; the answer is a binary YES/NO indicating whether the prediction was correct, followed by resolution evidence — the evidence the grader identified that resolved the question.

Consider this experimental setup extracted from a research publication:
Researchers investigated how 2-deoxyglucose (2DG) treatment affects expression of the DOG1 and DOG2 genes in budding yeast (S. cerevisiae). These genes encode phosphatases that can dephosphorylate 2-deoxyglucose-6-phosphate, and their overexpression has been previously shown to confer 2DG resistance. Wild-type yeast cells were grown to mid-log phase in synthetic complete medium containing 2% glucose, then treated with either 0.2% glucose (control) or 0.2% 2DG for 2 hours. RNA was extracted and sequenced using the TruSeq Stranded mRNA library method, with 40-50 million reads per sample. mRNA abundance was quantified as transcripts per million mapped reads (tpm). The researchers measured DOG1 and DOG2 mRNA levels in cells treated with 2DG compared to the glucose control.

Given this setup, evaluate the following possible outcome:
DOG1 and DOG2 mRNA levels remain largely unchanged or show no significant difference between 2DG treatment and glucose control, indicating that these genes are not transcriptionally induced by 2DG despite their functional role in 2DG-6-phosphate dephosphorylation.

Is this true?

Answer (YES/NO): NO